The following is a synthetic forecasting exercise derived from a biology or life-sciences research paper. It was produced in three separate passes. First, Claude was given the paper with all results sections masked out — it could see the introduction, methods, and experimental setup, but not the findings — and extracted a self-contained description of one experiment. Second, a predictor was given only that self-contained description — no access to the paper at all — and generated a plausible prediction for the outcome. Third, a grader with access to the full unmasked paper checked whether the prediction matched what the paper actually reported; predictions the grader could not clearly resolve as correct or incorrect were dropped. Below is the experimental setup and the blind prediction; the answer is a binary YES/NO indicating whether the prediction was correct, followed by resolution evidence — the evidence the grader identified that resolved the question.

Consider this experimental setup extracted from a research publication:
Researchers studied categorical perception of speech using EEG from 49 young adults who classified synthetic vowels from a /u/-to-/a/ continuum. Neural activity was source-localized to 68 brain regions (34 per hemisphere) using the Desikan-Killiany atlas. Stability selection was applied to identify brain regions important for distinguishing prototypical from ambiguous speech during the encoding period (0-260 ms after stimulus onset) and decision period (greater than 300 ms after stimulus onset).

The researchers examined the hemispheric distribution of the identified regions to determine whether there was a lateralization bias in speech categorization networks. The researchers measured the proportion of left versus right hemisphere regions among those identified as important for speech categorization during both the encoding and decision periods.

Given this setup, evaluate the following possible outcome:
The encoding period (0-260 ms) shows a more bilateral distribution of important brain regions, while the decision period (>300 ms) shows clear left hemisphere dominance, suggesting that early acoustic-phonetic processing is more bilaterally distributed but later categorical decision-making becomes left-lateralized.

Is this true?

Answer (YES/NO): NO